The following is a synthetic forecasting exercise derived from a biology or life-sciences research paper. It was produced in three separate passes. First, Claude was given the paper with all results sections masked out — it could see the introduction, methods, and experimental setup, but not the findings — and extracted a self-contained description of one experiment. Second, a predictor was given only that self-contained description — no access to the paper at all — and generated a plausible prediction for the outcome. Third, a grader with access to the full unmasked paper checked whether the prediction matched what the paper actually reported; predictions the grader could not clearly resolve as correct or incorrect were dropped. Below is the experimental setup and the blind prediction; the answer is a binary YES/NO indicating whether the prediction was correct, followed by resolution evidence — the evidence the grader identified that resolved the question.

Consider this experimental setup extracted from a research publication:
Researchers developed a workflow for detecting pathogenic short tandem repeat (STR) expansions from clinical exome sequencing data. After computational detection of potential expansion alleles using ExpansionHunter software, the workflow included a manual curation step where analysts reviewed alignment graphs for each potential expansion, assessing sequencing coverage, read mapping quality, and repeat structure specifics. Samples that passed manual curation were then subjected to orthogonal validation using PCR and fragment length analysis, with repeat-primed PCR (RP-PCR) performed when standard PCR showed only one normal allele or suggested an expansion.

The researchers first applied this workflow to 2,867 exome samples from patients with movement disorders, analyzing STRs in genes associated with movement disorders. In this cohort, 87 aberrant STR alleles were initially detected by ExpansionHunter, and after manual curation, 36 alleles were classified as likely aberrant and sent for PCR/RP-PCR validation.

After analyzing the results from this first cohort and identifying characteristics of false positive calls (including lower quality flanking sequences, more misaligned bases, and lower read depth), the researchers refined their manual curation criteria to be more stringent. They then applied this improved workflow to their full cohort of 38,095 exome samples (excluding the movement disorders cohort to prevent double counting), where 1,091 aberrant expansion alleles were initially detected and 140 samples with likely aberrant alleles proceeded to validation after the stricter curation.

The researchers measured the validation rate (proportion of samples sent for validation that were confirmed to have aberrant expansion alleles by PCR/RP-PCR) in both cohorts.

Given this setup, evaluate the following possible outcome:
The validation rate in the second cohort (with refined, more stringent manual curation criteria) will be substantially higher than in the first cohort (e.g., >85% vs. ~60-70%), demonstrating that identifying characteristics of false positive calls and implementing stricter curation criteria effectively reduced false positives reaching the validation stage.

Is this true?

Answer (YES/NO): NO